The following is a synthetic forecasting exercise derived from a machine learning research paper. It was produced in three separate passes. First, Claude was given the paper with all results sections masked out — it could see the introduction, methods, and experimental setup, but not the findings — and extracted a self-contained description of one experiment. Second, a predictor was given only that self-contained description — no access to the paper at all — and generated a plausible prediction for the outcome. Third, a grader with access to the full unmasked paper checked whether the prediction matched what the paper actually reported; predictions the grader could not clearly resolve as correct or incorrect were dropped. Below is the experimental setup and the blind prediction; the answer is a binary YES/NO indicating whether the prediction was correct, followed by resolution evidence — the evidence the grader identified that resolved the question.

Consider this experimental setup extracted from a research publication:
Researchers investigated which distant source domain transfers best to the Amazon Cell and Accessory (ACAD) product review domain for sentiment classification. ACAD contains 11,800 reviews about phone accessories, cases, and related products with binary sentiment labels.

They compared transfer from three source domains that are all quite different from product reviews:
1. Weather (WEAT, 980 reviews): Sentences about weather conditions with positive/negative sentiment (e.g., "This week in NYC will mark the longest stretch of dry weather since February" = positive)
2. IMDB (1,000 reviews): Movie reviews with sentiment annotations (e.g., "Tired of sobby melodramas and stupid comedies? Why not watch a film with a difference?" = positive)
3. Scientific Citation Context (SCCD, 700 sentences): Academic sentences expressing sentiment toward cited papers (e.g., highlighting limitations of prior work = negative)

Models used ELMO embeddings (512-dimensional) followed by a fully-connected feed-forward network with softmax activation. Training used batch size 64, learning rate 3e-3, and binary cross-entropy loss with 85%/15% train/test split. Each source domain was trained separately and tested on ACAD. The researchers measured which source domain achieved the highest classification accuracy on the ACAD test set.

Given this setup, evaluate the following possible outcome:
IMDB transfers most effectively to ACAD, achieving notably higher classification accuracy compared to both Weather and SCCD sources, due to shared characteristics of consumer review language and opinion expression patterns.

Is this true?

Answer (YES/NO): YES